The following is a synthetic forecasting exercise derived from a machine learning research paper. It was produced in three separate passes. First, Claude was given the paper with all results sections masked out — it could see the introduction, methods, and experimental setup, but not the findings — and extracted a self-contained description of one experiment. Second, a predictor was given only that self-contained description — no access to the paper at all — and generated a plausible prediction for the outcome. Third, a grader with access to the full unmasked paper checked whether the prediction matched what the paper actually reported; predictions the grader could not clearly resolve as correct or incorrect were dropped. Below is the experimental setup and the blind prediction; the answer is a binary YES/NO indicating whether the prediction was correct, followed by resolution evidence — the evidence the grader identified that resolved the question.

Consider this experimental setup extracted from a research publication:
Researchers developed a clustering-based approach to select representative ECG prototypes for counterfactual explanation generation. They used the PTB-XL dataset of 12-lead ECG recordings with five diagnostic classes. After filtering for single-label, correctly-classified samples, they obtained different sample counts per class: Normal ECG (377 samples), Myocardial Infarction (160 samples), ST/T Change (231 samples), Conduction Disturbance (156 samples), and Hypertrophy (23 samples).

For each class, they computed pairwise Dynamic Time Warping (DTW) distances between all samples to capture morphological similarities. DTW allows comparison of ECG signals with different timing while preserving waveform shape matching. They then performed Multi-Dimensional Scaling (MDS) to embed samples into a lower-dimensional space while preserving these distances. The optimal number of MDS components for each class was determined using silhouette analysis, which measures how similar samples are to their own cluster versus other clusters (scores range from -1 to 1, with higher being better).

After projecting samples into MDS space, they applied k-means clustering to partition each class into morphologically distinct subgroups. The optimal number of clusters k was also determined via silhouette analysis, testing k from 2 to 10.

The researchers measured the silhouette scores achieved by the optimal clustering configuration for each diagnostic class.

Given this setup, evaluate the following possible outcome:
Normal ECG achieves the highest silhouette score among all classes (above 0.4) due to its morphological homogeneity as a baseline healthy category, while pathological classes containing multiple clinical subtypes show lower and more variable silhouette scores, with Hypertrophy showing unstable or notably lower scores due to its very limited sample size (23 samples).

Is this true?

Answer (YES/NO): YES